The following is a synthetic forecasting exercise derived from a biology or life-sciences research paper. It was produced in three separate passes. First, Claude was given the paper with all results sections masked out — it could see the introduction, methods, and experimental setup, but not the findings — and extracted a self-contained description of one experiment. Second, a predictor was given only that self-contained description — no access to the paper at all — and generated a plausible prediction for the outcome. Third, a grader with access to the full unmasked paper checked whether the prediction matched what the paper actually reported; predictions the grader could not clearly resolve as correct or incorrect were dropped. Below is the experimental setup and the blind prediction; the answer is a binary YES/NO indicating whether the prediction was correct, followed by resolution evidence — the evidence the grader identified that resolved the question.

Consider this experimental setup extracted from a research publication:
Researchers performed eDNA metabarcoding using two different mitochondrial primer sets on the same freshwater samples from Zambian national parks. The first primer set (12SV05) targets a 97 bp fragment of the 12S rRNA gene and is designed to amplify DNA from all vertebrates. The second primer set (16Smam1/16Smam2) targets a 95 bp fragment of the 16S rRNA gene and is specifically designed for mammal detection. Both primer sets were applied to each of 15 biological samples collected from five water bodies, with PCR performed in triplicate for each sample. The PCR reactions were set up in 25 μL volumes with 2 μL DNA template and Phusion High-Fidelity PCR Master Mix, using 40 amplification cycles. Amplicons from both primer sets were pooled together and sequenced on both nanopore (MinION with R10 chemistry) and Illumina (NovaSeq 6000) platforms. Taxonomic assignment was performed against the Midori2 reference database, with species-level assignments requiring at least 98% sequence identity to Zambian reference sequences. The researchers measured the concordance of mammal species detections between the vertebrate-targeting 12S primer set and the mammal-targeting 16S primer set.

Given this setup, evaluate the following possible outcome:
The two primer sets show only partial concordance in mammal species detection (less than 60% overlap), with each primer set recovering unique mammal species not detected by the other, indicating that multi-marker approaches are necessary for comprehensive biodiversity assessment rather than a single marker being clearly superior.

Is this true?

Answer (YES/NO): NO